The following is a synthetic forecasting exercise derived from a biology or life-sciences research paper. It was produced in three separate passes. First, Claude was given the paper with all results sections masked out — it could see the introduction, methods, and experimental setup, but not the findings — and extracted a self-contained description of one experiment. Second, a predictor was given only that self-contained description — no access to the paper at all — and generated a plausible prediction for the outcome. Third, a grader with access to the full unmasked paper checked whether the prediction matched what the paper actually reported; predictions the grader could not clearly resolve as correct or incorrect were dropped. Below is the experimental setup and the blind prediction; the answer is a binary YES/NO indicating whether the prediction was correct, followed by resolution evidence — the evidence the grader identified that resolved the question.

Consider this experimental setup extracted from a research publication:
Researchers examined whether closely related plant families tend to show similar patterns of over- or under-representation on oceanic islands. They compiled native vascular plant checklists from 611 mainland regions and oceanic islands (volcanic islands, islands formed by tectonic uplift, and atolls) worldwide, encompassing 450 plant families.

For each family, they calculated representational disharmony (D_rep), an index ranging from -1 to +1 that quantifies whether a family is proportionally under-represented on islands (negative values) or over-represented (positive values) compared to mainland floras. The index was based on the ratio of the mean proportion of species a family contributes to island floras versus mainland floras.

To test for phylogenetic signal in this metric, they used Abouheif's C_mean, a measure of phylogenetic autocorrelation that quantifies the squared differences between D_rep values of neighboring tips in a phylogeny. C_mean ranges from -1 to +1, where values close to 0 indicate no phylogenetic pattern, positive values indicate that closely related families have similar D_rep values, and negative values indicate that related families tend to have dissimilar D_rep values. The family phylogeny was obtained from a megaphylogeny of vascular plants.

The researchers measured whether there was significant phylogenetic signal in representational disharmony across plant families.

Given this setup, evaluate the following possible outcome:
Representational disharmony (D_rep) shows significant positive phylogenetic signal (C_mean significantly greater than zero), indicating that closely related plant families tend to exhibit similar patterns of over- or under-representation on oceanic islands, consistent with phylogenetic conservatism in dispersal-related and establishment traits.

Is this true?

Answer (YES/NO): YES